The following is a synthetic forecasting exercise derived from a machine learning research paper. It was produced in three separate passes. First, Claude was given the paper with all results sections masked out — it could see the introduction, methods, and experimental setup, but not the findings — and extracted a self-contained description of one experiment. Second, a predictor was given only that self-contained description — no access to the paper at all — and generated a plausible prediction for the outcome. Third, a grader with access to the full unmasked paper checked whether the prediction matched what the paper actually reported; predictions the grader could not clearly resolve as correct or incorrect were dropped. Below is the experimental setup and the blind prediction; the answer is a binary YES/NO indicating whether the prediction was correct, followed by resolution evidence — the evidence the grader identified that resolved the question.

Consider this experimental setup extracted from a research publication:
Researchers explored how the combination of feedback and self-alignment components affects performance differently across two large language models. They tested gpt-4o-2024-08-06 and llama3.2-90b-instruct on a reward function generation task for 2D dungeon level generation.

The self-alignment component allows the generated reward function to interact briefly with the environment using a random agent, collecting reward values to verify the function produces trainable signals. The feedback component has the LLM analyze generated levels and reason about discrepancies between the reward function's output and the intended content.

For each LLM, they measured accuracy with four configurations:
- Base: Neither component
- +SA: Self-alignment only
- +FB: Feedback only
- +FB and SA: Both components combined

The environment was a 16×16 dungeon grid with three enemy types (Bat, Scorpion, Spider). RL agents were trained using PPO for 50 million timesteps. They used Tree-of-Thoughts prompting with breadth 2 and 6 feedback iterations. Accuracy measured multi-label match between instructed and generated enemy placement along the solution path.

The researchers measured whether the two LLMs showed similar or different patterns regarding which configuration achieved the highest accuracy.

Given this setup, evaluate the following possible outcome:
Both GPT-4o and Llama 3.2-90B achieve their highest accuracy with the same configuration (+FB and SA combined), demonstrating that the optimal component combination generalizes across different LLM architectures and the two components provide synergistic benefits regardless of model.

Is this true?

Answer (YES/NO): NO